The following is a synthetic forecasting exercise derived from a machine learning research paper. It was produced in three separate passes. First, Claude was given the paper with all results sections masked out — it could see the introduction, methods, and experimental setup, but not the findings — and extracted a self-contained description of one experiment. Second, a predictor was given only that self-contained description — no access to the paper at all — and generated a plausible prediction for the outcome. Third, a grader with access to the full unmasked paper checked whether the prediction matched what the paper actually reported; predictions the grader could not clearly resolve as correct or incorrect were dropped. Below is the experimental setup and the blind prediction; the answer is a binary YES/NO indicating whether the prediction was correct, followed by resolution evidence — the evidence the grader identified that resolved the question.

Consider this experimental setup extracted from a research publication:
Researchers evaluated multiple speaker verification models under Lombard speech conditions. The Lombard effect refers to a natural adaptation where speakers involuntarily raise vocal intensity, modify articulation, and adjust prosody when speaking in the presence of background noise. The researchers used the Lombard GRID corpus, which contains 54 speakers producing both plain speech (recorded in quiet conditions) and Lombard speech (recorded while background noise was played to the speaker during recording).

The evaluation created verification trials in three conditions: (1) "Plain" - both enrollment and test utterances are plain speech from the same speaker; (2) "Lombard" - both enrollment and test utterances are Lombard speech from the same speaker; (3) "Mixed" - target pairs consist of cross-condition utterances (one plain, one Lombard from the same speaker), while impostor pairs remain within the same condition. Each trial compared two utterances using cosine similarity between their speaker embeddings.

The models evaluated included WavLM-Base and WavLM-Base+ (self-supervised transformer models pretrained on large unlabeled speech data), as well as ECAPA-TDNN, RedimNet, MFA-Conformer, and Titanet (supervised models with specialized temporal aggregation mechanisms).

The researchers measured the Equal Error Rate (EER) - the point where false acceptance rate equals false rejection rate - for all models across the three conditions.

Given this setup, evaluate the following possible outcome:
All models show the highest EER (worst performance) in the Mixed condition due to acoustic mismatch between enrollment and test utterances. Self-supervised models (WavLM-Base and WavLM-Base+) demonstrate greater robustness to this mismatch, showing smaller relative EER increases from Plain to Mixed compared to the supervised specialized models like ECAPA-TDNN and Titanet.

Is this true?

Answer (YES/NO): NO